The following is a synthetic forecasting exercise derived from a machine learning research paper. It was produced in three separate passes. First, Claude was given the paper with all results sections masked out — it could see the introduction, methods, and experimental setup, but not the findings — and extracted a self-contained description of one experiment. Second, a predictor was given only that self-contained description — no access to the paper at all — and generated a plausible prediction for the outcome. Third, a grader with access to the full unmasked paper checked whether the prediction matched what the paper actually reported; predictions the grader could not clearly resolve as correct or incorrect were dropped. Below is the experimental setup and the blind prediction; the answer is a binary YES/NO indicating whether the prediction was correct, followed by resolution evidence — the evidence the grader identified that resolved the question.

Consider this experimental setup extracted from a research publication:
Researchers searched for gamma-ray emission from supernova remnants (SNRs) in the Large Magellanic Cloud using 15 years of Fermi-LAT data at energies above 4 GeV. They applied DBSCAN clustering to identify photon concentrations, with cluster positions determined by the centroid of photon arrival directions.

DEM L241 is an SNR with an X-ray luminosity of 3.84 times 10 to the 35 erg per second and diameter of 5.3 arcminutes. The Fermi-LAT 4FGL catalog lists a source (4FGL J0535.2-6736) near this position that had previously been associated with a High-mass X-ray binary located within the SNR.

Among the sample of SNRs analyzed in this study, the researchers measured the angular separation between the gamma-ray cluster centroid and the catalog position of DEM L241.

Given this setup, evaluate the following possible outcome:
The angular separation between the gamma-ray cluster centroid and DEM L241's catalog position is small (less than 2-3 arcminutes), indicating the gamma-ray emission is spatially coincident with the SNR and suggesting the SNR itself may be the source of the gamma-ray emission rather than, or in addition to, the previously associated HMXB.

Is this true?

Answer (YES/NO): NO